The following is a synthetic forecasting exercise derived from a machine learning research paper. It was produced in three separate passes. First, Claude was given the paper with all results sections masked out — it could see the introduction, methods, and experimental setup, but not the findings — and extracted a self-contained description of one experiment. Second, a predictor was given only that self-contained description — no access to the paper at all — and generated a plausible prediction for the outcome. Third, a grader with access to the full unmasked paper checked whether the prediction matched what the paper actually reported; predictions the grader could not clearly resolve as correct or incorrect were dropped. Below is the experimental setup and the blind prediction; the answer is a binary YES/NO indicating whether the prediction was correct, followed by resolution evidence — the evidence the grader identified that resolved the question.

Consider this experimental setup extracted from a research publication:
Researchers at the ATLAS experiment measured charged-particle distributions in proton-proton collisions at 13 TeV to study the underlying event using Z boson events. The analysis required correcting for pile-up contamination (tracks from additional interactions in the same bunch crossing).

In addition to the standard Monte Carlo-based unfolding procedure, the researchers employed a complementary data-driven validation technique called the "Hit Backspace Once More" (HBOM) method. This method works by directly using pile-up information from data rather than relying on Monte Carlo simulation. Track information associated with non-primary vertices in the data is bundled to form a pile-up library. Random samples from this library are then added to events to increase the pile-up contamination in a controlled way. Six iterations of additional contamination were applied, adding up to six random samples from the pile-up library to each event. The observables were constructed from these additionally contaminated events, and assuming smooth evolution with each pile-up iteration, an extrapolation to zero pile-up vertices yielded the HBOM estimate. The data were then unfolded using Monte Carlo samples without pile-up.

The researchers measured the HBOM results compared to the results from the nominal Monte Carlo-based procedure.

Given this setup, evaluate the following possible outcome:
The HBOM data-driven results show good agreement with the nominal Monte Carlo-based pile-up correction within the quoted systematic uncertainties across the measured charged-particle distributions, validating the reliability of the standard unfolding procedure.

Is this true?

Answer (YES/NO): YES